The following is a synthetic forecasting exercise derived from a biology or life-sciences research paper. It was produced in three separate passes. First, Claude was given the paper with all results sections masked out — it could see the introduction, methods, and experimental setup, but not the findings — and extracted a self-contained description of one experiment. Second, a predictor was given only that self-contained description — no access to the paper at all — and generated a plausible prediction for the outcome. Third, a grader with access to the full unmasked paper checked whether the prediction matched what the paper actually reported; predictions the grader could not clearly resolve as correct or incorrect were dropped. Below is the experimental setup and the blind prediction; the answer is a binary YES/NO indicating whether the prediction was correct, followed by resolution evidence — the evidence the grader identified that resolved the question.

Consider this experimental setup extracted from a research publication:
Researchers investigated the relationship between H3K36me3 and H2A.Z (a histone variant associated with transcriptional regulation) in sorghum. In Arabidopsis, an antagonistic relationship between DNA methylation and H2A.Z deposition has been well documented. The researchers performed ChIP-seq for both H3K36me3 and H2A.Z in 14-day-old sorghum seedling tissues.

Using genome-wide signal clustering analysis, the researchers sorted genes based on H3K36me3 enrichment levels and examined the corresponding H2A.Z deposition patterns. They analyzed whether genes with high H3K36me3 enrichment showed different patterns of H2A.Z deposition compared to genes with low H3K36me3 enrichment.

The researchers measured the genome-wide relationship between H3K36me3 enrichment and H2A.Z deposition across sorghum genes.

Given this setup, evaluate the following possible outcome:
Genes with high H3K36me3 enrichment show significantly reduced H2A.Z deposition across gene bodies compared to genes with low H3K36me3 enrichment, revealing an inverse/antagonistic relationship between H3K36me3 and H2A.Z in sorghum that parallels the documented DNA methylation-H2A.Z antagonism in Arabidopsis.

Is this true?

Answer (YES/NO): YES